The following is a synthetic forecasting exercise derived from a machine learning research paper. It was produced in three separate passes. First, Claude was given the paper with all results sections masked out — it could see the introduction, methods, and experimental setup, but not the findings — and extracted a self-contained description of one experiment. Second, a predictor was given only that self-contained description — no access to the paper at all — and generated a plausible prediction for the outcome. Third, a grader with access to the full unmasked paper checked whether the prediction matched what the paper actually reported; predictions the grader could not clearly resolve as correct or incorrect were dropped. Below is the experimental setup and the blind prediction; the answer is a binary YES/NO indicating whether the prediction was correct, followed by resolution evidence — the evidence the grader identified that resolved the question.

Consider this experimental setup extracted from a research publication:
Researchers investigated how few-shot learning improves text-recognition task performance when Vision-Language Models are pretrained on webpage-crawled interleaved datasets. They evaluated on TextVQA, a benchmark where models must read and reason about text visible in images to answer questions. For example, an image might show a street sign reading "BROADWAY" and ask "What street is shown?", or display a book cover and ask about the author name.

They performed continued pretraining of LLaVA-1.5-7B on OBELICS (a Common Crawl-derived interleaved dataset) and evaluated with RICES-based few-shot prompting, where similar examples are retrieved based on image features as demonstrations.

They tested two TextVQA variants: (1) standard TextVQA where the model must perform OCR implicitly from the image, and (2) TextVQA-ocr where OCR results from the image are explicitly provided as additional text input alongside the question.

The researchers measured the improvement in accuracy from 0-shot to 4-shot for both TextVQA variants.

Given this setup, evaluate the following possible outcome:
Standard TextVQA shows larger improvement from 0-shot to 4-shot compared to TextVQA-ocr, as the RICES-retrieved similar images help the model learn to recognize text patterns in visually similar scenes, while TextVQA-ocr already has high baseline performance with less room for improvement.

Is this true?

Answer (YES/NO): NO